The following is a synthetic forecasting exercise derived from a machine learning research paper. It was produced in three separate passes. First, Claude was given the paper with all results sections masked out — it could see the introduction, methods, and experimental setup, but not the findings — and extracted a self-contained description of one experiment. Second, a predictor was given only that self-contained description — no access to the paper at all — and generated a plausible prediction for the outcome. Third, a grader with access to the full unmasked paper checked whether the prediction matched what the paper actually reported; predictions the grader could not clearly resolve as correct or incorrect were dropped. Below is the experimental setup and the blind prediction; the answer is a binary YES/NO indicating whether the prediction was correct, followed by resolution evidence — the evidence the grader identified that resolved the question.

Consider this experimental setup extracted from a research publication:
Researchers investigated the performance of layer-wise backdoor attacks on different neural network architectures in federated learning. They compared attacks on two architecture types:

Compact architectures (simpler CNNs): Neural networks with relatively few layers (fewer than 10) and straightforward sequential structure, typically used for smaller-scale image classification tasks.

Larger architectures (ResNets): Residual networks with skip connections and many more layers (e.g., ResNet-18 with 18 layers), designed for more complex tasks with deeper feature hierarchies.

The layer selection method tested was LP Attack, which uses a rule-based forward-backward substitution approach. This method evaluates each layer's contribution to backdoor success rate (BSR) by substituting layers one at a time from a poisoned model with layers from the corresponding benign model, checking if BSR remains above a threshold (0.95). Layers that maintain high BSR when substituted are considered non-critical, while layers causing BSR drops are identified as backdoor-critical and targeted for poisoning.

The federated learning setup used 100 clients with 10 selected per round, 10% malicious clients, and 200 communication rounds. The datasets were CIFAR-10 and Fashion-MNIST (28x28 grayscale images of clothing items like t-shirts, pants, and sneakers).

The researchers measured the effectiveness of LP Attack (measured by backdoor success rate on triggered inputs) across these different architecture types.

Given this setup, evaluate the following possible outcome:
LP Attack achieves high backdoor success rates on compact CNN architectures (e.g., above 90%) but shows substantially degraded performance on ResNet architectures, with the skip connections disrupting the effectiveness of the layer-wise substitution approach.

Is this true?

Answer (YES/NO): NO